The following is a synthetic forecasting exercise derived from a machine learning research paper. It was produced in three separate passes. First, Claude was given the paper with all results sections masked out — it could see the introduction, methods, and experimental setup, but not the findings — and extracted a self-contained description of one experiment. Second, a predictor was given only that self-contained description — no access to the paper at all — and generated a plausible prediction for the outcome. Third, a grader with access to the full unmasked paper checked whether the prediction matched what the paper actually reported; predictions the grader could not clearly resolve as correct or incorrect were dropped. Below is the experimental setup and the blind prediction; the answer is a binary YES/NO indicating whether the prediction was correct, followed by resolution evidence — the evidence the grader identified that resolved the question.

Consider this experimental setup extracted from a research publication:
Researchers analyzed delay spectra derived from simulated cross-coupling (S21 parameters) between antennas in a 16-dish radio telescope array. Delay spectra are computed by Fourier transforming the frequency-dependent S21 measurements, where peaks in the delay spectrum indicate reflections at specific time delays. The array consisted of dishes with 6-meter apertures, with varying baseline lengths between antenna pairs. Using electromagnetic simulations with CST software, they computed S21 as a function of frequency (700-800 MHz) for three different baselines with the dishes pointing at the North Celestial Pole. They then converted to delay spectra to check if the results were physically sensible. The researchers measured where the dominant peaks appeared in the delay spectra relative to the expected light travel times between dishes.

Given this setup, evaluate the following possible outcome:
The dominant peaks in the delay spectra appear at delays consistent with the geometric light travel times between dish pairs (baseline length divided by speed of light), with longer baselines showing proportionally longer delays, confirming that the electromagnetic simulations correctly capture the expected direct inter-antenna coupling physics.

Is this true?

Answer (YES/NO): YES